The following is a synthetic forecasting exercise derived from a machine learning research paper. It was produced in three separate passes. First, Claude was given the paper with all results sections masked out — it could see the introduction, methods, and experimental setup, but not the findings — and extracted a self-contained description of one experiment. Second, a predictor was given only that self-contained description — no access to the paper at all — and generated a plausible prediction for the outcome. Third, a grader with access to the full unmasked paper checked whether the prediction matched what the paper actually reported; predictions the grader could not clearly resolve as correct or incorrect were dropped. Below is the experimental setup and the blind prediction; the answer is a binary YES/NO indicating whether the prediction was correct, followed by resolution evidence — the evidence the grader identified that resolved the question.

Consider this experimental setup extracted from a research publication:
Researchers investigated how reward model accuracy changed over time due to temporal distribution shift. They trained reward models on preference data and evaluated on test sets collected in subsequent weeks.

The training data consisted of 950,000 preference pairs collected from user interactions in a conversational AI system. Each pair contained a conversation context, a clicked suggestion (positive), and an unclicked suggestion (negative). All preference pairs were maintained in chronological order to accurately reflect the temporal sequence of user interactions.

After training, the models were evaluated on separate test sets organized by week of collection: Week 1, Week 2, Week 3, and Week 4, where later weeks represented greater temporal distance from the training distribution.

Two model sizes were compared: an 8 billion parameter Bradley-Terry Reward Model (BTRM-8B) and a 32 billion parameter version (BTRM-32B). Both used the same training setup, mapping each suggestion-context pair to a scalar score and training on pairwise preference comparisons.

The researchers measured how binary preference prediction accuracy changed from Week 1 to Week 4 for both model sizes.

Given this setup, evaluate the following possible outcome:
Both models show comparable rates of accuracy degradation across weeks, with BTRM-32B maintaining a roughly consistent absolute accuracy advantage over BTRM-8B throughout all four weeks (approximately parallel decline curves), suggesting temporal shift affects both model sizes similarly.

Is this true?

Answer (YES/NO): NO